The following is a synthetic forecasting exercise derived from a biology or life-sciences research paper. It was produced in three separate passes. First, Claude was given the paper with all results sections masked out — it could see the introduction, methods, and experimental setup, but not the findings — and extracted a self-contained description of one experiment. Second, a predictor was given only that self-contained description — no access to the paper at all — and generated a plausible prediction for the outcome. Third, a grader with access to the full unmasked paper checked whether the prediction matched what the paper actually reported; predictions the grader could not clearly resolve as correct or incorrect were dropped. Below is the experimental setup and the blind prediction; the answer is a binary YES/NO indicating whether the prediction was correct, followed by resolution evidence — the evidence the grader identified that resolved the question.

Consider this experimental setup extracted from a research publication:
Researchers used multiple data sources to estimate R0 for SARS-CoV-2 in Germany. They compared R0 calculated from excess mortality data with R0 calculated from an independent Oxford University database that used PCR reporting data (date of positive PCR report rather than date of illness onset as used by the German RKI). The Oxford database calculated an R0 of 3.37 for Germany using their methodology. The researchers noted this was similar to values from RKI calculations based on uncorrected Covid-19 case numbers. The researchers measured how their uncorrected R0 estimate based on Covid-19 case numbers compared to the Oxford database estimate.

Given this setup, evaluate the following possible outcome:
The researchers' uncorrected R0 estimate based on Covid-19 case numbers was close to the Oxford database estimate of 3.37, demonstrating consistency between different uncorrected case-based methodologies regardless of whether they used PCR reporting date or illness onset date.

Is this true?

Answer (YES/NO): NO